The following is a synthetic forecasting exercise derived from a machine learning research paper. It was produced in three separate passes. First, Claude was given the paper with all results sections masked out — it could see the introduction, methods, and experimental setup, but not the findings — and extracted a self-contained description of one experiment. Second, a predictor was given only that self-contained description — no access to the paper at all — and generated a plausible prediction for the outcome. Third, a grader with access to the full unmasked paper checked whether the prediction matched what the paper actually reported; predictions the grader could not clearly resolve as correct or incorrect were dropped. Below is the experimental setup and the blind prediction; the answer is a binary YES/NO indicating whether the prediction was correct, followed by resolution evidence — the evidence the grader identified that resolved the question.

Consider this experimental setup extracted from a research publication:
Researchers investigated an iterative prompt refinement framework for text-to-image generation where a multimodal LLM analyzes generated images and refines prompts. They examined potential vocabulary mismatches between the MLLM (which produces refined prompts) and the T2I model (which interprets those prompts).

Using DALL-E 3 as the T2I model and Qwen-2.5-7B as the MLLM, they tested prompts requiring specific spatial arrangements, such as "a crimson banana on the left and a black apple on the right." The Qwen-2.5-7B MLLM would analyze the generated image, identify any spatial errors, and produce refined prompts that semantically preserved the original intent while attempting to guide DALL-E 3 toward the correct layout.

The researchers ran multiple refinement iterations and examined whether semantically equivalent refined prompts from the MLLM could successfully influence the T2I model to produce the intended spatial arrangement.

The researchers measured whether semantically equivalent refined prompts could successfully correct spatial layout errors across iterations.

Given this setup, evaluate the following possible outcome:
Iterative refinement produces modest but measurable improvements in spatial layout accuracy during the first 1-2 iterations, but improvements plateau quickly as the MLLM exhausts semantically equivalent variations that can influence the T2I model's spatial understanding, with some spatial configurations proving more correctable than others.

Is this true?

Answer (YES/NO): NO